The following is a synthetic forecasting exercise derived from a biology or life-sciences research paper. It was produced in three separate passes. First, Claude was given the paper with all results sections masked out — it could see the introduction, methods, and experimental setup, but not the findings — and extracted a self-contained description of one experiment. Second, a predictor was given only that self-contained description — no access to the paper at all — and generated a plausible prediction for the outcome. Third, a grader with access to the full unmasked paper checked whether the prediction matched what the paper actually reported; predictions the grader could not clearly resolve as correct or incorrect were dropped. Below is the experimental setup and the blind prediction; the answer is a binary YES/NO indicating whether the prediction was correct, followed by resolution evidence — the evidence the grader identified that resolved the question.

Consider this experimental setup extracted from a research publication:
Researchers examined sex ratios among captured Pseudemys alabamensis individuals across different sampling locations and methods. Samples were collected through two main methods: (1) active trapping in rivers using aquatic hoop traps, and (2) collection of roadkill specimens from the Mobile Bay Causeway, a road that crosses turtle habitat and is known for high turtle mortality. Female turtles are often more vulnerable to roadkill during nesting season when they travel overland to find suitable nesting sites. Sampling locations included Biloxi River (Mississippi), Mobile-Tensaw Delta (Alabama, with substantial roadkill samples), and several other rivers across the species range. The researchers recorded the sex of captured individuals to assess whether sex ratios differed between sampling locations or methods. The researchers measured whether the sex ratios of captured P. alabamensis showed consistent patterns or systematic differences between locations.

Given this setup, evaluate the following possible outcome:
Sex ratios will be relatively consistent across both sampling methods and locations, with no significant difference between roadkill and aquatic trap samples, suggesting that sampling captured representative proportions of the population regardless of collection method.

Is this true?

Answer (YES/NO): NO